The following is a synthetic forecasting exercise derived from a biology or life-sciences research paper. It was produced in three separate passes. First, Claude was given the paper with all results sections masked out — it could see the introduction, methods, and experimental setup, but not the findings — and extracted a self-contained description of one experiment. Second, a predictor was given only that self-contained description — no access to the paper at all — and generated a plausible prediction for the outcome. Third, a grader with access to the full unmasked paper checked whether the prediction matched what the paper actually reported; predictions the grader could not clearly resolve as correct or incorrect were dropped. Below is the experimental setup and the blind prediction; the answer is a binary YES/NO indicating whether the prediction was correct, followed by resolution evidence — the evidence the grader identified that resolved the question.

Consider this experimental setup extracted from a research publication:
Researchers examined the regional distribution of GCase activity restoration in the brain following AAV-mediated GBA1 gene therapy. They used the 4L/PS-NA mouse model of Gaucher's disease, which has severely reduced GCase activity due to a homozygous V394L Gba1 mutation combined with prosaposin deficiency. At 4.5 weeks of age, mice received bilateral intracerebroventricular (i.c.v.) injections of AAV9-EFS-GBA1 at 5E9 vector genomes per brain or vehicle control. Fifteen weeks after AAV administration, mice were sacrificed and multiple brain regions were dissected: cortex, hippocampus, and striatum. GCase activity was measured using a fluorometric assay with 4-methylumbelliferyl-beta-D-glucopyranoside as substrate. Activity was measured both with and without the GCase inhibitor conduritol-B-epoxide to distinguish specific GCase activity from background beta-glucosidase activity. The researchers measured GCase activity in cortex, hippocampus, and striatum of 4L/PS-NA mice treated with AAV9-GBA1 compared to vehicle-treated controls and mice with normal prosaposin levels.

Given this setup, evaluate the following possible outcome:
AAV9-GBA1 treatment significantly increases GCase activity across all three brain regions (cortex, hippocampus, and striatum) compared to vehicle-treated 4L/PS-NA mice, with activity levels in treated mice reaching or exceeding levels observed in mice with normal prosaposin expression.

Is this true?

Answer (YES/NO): NO